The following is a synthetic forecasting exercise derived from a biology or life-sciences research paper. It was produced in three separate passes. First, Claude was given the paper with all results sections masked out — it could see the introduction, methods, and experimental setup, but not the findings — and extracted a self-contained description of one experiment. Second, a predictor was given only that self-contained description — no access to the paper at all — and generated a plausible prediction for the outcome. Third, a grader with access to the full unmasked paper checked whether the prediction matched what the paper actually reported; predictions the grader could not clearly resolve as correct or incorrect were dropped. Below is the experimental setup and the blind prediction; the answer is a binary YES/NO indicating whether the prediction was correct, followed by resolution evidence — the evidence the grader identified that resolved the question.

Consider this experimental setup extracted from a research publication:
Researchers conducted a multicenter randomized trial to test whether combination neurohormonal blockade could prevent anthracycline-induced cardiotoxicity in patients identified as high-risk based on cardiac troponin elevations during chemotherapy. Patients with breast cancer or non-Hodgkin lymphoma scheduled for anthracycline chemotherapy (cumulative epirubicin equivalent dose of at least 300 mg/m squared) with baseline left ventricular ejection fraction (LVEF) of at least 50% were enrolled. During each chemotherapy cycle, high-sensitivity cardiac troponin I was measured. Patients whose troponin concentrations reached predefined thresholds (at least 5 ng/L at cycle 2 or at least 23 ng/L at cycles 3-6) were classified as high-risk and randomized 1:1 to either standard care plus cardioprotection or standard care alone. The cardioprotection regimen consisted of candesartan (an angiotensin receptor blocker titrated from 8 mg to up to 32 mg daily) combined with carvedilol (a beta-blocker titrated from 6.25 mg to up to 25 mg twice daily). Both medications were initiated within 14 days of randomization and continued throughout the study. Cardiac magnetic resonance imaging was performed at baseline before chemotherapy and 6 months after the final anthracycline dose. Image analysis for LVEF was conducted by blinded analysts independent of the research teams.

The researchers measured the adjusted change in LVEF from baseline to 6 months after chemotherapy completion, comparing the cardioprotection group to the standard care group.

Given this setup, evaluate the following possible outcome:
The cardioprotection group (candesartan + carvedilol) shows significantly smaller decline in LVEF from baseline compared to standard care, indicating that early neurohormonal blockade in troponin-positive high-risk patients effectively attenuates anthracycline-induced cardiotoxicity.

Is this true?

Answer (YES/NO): NO